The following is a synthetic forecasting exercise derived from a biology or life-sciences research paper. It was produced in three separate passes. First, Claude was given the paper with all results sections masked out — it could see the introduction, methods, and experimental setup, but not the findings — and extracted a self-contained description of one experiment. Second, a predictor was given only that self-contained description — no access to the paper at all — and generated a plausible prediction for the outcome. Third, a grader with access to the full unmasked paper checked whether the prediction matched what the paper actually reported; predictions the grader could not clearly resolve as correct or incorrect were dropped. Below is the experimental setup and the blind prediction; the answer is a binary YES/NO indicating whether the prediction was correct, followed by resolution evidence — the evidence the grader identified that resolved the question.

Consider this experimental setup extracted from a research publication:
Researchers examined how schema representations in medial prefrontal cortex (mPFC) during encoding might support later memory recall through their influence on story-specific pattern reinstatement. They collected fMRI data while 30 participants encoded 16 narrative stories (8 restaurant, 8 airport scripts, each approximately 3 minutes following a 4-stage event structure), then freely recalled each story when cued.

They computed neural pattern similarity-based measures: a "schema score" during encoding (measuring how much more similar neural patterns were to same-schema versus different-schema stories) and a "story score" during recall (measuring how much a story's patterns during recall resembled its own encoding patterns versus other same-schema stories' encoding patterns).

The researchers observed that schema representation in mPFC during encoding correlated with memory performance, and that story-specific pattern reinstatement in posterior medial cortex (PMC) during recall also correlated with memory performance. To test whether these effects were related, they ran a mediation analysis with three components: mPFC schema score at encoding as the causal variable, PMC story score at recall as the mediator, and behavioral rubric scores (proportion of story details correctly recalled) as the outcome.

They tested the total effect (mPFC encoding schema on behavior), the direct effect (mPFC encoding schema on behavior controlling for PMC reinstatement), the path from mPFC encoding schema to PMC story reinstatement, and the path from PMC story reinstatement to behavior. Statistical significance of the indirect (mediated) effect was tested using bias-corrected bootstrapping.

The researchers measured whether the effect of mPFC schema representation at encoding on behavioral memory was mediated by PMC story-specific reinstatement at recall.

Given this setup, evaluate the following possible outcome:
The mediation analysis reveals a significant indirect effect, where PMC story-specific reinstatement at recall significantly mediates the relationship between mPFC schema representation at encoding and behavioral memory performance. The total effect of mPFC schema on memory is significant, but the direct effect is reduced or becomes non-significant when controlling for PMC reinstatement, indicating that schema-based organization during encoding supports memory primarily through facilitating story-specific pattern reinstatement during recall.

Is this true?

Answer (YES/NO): NO